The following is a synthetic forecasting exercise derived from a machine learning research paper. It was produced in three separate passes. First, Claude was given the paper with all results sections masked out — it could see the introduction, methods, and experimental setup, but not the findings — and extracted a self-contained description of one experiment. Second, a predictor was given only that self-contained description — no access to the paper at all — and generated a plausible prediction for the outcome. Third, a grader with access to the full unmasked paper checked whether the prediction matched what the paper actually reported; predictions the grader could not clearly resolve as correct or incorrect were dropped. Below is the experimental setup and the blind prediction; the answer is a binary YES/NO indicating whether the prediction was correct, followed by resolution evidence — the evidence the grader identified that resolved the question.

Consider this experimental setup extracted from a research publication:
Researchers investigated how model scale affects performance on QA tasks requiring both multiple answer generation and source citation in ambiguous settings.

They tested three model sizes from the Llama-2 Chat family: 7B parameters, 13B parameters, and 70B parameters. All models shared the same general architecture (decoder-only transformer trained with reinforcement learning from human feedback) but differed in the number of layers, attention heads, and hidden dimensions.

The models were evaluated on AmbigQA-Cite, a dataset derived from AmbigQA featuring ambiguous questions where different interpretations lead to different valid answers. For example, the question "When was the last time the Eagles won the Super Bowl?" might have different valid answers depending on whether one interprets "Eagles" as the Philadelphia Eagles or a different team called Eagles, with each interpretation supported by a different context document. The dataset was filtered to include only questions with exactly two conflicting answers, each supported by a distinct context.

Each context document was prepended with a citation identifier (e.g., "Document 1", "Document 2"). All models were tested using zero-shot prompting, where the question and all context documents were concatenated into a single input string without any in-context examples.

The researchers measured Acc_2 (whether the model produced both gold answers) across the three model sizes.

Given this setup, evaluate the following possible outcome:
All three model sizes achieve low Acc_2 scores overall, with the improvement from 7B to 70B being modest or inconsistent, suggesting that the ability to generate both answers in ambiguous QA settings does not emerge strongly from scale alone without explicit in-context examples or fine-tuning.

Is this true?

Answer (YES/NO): YES